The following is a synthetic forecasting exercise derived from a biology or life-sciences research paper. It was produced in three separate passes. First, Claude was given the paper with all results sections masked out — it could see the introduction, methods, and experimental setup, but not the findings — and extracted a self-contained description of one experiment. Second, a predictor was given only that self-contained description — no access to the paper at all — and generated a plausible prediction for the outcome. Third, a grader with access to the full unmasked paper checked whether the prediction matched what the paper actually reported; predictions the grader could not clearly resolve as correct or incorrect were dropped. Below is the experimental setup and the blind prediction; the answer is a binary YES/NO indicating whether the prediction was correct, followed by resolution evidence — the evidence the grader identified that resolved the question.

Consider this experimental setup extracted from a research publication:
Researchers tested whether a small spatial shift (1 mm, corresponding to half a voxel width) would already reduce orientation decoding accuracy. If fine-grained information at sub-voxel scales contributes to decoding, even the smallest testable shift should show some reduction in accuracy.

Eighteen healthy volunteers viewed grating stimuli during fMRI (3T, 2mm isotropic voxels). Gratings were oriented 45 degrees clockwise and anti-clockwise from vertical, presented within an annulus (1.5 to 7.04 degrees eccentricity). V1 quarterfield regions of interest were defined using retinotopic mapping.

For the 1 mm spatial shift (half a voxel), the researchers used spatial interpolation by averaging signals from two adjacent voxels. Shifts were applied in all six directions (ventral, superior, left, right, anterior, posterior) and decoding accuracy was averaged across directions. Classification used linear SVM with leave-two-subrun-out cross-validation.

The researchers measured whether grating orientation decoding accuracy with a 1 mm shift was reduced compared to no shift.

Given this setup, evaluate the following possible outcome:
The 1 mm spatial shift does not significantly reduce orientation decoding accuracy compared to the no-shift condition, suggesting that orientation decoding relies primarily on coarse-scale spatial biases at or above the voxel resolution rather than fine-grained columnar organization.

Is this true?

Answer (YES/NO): NO